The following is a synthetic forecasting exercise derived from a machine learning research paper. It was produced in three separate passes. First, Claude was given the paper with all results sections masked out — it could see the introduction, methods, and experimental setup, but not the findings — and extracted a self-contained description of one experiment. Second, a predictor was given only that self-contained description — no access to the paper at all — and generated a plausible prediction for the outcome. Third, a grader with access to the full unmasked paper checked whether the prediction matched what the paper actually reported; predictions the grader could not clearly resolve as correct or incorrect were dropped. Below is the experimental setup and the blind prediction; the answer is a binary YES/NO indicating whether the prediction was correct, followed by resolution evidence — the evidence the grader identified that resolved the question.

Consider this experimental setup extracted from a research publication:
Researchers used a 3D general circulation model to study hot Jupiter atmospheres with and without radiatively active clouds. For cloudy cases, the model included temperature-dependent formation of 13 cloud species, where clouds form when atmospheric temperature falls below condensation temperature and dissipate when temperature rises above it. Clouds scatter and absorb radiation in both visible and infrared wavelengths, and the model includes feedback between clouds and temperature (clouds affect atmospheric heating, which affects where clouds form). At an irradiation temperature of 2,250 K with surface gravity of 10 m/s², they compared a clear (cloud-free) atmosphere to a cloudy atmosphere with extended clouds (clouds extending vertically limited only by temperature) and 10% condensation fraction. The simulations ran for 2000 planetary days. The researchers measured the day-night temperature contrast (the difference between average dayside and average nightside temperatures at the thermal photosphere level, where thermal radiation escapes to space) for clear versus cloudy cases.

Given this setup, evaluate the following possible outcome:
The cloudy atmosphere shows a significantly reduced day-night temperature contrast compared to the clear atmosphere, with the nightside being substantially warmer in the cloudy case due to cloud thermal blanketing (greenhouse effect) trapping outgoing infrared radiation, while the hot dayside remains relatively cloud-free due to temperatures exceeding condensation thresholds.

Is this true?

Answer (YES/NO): NO